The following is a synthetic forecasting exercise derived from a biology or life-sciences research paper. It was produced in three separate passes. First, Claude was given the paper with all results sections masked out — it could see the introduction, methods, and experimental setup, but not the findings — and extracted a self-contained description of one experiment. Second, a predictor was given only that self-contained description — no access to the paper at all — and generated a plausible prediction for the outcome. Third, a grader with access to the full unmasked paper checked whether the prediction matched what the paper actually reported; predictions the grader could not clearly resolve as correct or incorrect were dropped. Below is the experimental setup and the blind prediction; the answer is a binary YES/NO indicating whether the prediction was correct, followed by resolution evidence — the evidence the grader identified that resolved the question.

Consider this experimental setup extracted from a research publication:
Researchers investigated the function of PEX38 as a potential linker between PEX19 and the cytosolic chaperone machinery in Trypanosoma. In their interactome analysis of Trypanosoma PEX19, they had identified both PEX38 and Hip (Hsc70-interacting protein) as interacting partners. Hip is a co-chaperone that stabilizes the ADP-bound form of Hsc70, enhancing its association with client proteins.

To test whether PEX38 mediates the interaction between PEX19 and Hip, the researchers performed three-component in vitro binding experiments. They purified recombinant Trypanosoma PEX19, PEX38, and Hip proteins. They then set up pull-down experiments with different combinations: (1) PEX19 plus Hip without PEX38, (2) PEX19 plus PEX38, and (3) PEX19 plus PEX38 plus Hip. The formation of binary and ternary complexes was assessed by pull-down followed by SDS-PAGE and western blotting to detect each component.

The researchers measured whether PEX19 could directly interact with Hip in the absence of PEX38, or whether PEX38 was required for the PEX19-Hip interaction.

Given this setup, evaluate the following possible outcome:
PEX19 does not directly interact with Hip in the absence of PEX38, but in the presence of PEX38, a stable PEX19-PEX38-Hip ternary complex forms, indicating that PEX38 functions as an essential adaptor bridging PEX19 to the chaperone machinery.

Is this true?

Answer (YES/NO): YES